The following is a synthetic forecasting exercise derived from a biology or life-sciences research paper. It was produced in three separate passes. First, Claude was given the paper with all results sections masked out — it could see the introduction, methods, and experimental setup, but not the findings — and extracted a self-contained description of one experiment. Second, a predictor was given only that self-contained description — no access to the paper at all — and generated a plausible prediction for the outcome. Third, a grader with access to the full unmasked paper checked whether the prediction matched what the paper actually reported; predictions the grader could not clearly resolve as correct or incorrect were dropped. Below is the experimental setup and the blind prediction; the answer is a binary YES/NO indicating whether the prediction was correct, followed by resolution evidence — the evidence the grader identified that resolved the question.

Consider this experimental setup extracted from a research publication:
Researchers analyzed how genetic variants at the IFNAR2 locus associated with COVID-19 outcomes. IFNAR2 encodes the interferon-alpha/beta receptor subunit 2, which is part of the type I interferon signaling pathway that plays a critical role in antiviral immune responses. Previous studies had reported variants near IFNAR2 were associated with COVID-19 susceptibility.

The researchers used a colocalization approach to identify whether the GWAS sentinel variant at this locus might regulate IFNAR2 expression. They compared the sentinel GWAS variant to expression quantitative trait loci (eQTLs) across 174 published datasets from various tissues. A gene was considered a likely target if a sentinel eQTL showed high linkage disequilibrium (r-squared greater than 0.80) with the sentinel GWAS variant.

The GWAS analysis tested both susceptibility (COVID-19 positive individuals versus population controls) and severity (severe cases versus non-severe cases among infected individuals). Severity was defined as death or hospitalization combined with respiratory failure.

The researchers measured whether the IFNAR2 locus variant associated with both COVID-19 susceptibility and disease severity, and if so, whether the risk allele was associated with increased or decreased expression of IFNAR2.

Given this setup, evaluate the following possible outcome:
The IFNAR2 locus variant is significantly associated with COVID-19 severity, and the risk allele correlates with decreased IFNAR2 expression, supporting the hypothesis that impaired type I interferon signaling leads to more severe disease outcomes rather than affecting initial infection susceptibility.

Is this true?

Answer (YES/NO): NO